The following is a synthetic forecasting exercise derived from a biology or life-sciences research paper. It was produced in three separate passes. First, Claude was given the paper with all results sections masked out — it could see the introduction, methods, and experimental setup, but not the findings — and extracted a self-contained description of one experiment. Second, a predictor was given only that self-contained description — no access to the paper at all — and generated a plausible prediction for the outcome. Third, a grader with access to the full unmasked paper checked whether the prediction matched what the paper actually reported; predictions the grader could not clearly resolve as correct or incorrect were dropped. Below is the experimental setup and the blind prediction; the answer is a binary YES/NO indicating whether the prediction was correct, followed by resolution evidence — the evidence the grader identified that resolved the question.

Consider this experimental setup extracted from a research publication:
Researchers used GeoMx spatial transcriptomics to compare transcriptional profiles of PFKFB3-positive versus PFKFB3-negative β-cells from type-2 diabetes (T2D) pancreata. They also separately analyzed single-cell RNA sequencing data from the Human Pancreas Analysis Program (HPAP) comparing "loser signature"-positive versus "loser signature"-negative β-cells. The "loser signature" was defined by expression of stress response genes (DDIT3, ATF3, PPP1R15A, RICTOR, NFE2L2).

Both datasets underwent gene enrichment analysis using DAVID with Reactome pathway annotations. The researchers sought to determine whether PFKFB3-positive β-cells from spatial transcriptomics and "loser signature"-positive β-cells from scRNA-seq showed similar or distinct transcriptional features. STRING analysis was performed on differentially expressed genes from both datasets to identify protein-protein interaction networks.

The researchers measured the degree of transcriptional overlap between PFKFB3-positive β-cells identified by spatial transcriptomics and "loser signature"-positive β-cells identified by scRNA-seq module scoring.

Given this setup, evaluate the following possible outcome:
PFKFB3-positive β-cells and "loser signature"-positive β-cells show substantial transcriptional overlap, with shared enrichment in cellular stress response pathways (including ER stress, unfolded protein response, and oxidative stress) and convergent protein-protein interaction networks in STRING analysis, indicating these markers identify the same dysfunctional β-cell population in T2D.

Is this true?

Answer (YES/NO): NO